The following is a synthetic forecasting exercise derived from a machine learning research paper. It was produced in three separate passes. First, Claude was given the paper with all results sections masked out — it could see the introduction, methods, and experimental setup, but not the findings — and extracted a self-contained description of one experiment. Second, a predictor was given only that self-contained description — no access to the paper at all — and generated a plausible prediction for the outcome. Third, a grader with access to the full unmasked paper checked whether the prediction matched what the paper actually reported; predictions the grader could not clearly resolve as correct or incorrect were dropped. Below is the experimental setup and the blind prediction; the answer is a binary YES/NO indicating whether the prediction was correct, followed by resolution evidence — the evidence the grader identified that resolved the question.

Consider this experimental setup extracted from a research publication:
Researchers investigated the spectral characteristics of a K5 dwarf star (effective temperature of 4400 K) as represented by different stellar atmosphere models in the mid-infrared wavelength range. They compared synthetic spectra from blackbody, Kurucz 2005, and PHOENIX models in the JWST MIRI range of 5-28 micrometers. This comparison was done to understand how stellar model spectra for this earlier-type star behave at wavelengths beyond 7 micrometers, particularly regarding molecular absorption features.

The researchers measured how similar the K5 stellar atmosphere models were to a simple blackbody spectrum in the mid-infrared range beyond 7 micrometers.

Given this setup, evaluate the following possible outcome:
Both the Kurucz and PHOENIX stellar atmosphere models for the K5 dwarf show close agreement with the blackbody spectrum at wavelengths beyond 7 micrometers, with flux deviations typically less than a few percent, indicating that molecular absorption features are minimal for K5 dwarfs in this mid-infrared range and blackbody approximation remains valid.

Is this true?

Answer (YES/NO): NO